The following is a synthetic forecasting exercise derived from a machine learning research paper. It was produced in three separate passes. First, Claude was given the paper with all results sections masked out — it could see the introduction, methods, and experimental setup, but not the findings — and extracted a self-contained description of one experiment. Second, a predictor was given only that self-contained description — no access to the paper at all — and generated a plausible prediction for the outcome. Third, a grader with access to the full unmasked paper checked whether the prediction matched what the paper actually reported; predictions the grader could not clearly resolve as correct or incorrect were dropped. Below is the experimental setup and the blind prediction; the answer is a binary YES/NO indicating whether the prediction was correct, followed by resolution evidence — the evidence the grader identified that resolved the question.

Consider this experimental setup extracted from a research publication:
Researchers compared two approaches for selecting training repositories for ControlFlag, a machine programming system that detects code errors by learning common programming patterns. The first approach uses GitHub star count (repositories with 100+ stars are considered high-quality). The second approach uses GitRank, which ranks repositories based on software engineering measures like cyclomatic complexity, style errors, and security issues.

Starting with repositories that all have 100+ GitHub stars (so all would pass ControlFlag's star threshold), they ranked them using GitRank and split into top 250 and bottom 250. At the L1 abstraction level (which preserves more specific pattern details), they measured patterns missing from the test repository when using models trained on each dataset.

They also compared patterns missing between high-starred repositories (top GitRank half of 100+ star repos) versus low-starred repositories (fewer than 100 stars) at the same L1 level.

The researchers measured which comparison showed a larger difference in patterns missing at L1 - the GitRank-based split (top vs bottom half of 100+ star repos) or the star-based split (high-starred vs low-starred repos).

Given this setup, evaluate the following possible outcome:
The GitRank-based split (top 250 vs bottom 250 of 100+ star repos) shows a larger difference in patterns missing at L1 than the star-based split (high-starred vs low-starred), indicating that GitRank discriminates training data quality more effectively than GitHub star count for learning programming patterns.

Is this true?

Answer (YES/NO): YES